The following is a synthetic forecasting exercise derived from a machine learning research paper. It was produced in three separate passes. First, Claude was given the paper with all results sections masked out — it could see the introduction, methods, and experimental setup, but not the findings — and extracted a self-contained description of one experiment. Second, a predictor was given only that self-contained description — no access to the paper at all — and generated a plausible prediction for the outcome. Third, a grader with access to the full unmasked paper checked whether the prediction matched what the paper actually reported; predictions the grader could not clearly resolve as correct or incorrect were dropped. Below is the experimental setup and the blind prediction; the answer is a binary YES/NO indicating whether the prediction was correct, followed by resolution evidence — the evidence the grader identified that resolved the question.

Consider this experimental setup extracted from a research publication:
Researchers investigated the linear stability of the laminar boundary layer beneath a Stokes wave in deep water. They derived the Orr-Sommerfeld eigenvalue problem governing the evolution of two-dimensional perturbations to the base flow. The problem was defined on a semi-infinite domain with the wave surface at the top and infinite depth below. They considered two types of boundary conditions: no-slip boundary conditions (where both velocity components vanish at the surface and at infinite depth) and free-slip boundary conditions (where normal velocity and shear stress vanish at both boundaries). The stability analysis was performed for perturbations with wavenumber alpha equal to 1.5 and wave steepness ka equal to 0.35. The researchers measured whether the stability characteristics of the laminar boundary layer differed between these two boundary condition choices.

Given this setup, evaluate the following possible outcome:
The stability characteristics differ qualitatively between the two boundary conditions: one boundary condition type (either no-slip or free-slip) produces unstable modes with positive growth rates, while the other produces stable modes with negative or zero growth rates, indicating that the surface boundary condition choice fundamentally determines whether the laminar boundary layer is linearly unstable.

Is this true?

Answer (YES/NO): NO